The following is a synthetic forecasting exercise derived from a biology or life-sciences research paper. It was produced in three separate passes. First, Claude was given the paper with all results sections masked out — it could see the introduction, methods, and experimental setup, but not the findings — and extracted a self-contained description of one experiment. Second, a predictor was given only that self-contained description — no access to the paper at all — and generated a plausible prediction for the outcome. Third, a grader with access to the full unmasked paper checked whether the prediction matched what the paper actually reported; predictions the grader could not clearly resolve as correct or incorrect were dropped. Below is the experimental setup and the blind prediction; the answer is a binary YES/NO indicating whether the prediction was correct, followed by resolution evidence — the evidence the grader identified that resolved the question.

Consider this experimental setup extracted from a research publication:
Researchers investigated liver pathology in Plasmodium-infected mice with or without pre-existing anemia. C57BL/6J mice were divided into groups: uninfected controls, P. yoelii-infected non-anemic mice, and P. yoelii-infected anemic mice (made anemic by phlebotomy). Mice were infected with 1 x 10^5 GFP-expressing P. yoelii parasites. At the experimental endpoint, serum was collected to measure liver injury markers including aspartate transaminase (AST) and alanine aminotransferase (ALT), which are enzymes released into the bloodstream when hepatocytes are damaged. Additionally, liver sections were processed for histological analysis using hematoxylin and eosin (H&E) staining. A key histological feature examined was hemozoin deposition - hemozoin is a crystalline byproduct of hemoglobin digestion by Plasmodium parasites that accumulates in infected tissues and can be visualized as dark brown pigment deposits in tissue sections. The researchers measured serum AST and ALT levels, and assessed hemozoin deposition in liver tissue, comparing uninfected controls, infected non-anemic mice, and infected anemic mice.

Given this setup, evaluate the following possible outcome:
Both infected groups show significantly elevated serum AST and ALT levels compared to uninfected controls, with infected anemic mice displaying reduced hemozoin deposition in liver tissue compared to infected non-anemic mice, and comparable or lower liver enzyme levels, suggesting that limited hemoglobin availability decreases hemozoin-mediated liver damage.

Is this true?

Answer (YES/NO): NO